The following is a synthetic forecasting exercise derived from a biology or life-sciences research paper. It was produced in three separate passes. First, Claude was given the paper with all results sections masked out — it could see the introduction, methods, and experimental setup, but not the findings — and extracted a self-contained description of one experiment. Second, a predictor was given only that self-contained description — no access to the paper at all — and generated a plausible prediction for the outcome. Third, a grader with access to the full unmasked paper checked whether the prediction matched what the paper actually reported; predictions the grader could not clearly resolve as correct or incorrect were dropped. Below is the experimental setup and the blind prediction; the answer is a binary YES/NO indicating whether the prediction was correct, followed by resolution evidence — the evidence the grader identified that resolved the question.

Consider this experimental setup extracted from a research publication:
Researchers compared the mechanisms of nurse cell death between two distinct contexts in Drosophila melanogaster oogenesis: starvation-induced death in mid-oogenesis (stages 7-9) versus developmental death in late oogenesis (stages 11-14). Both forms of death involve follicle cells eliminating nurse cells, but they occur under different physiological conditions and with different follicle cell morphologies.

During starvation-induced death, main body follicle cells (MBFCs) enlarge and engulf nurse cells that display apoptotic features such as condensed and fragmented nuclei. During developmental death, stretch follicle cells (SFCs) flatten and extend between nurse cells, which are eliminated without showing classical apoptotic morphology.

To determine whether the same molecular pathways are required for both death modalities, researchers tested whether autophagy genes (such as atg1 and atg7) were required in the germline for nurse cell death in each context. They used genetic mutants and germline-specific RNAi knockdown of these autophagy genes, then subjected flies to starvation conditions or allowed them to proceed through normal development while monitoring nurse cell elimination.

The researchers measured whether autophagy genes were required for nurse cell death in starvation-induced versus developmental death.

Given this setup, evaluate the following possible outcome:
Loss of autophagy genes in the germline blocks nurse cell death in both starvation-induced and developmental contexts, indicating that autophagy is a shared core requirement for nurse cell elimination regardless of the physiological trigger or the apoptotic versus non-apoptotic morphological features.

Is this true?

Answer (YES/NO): NO